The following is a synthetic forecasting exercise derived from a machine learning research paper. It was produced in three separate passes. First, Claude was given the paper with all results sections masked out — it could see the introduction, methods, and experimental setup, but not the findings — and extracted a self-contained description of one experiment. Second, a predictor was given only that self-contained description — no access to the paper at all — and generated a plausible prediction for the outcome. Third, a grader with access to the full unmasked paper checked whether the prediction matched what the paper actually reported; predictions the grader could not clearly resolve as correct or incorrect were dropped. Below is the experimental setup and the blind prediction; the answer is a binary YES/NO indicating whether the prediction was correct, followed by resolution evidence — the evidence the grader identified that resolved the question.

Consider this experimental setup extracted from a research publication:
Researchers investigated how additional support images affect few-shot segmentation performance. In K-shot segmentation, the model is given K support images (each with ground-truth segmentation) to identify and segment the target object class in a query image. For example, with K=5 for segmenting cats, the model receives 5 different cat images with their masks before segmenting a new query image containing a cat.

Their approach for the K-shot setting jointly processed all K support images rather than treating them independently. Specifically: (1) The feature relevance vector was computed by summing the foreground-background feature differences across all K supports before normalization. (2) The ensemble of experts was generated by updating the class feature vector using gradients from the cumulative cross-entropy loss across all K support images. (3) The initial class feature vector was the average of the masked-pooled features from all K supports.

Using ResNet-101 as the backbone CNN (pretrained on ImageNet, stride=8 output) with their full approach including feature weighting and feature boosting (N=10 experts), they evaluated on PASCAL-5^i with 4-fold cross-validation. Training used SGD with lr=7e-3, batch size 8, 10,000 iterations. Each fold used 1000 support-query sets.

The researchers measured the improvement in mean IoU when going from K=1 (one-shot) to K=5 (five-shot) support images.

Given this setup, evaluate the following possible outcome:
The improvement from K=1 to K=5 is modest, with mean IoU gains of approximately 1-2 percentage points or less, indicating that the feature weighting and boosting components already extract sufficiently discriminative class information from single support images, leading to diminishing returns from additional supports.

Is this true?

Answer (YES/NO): NO